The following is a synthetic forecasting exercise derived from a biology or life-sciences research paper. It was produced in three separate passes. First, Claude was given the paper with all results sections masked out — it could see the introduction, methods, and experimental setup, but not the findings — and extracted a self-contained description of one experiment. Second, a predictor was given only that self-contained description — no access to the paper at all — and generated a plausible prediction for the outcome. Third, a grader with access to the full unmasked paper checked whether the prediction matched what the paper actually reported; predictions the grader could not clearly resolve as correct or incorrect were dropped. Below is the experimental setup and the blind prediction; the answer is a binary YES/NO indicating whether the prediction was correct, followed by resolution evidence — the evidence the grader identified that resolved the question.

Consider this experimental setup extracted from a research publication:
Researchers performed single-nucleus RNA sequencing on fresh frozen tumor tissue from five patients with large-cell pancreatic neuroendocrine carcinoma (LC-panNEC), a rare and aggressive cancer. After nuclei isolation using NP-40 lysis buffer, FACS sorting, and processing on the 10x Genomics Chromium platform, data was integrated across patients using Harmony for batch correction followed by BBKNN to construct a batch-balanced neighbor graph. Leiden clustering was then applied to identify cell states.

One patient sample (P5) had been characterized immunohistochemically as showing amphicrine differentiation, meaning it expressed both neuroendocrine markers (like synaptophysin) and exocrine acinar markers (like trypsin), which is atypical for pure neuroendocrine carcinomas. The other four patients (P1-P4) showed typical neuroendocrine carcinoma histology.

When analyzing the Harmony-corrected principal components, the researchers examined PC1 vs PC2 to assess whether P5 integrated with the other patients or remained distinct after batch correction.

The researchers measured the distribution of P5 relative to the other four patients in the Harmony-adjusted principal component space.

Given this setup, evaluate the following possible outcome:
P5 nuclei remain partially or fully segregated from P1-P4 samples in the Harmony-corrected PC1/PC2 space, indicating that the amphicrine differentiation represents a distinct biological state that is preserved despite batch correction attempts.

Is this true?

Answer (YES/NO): YES